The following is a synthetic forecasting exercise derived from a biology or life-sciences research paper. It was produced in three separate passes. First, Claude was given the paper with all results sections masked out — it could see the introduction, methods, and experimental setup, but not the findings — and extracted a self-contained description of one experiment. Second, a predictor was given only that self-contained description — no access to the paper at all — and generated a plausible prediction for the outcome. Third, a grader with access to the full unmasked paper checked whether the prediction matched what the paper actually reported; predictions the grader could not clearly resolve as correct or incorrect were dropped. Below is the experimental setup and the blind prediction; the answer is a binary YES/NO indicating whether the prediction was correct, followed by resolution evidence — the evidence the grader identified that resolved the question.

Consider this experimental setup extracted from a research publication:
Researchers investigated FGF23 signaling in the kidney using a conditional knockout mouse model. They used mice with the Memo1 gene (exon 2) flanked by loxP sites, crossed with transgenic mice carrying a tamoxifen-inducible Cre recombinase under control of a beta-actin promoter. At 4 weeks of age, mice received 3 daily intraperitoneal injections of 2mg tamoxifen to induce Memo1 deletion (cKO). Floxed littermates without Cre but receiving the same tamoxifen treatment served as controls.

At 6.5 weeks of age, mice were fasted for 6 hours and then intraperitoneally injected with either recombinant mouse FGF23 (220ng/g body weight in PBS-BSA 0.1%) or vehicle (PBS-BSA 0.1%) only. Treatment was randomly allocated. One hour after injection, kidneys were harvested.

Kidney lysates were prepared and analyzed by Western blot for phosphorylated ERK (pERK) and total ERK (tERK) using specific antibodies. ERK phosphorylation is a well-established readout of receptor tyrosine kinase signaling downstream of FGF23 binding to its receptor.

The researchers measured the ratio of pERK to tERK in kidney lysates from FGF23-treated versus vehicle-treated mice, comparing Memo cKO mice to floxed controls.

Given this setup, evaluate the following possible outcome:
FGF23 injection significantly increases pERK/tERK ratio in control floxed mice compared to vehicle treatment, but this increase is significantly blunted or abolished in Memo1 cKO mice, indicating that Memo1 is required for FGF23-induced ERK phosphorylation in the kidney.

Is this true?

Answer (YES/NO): YES